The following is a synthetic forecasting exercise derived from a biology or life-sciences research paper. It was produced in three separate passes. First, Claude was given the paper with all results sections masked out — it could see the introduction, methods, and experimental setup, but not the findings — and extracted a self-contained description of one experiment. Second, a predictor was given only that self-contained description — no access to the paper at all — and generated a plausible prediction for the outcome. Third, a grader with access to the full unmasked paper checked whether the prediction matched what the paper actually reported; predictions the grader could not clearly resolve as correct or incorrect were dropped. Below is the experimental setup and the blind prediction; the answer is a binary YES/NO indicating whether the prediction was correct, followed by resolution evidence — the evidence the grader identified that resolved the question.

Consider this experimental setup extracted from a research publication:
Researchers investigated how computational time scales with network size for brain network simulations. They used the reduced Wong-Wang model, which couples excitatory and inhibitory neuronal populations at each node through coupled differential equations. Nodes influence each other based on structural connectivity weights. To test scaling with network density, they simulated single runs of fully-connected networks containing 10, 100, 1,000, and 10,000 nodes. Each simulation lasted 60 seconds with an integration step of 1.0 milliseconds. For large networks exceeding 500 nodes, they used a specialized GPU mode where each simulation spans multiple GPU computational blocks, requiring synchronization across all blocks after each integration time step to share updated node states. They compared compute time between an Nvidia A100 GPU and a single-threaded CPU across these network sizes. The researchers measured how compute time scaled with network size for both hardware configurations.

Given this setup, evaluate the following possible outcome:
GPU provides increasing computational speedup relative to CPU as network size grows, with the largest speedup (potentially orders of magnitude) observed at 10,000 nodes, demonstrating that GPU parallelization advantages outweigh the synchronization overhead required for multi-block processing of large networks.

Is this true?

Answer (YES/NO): YES